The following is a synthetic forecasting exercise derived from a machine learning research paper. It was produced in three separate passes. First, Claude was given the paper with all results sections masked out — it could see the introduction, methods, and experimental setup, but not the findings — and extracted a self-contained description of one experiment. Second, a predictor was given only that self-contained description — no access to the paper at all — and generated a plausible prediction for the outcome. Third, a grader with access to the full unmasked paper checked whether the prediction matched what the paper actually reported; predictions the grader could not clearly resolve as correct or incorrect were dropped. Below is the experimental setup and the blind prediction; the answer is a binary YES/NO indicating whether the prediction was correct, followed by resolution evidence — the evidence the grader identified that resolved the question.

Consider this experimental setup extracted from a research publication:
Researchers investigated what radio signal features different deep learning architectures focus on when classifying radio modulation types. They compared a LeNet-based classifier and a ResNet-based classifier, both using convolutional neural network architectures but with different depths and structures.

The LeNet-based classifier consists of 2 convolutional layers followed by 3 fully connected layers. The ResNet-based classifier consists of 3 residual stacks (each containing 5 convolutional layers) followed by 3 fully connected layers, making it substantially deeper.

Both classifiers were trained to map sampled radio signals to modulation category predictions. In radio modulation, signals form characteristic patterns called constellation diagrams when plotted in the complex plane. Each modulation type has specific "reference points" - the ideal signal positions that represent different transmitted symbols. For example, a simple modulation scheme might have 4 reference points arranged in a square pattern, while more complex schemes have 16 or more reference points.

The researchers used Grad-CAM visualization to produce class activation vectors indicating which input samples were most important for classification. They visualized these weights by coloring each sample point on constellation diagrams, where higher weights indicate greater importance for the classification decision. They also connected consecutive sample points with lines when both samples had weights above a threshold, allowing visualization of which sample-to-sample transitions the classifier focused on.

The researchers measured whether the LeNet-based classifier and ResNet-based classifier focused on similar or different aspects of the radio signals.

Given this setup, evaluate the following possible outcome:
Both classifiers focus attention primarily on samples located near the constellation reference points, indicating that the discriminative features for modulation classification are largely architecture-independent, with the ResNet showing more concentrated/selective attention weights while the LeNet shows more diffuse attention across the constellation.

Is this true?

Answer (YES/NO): NO